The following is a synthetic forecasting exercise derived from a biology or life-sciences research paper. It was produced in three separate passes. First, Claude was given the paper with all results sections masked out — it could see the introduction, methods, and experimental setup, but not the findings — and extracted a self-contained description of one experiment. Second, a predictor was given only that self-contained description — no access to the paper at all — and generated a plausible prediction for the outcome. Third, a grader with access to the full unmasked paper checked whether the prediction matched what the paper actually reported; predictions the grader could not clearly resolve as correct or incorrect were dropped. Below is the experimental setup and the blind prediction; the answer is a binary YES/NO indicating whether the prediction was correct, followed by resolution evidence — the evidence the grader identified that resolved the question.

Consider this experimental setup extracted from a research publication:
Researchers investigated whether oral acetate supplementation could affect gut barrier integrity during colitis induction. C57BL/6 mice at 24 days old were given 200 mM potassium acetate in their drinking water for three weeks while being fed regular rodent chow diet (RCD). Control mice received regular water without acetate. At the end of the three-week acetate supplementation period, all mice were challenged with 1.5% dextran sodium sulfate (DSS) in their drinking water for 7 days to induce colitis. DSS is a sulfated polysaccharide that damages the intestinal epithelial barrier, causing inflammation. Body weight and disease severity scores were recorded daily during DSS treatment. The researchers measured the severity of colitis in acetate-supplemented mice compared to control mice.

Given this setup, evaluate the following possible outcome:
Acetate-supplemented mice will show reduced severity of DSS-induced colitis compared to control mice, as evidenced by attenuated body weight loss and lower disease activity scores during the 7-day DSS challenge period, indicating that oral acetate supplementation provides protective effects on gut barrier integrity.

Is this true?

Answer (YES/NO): YES